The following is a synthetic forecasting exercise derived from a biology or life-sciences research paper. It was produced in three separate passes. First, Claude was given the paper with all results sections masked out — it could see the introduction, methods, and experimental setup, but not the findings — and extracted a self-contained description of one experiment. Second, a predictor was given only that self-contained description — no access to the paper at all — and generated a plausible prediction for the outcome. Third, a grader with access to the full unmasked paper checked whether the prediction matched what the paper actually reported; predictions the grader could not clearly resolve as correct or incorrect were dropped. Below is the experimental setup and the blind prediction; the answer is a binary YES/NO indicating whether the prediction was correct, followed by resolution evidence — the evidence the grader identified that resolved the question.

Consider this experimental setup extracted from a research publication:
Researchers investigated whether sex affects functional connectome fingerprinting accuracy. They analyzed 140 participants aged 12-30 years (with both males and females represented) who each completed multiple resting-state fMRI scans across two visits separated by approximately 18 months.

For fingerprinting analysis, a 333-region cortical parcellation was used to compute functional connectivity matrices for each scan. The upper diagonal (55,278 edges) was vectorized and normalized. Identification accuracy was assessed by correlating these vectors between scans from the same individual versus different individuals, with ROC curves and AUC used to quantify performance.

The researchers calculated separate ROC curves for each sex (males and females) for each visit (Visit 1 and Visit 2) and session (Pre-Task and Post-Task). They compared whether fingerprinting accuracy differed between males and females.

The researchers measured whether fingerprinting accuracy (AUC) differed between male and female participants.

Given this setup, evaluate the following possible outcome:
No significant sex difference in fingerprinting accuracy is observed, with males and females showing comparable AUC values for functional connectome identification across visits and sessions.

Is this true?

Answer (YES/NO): YES